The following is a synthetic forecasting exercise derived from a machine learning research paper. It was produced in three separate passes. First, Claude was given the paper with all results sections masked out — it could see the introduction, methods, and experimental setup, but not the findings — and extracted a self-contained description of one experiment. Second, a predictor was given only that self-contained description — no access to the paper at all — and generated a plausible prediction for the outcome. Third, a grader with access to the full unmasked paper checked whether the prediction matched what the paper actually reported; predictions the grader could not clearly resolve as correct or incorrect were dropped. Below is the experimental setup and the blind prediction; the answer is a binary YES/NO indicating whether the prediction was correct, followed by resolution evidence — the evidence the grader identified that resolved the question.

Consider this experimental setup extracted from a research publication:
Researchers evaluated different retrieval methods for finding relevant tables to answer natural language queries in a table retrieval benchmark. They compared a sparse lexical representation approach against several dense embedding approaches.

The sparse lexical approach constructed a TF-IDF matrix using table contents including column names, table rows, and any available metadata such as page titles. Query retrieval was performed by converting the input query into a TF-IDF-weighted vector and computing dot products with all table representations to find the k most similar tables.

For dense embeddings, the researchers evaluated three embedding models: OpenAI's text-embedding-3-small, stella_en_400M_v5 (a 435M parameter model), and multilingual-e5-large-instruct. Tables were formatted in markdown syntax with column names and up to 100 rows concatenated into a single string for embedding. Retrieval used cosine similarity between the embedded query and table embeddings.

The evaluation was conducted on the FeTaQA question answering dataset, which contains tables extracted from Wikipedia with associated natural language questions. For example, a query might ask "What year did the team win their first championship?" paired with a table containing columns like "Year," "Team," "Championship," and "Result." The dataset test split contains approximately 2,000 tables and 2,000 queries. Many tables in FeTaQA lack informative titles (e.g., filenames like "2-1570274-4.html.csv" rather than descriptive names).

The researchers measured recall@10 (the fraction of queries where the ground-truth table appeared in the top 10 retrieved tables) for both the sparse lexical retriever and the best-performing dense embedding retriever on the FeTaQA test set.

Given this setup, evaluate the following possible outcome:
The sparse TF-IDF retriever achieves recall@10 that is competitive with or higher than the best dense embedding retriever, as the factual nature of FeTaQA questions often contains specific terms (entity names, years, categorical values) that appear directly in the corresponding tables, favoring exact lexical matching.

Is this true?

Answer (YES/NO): NO